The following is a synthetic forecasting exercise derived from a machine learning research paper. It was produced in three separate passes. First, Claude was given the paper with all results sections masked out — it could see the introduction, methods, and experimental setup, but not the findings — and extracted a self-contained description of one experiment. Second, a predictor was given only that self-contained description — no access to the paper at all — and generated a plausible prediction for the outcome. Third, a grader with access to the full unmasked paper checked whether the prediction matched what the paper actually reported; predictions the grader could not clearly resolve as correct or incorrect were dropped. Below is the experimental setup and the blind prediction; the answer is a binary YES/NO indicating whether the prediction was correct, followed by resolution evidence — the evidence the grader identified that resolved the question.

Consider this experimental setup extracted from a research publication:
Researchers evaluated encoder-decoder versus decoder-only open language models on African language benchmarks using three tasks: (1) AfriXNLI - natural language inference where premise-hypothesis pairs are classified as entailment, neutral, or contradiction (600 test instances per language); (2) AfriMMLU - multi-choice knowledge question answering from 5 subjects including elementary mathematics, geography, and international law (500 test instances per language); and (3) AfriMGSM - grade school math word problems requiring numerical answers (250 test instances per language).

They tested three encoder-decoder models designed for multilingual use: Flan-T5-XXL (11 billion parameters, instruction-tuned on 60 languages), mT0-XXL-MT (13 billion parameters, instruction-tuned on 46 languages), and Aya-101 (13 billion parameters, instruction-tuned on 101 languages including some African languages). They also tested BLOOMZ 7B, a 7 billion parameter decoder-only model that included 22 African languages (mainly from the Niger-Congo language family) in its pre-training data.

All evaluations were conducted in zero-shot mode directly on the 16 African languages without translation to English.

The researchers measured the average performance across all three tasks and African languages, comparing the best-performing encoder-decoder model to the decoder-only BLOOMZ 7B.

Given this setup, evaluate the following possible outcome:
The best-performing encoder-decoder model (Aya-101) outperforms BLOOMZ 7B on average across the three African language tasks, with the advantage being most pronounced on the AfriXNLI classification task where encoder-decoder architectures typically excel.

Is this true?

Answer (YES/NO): YES